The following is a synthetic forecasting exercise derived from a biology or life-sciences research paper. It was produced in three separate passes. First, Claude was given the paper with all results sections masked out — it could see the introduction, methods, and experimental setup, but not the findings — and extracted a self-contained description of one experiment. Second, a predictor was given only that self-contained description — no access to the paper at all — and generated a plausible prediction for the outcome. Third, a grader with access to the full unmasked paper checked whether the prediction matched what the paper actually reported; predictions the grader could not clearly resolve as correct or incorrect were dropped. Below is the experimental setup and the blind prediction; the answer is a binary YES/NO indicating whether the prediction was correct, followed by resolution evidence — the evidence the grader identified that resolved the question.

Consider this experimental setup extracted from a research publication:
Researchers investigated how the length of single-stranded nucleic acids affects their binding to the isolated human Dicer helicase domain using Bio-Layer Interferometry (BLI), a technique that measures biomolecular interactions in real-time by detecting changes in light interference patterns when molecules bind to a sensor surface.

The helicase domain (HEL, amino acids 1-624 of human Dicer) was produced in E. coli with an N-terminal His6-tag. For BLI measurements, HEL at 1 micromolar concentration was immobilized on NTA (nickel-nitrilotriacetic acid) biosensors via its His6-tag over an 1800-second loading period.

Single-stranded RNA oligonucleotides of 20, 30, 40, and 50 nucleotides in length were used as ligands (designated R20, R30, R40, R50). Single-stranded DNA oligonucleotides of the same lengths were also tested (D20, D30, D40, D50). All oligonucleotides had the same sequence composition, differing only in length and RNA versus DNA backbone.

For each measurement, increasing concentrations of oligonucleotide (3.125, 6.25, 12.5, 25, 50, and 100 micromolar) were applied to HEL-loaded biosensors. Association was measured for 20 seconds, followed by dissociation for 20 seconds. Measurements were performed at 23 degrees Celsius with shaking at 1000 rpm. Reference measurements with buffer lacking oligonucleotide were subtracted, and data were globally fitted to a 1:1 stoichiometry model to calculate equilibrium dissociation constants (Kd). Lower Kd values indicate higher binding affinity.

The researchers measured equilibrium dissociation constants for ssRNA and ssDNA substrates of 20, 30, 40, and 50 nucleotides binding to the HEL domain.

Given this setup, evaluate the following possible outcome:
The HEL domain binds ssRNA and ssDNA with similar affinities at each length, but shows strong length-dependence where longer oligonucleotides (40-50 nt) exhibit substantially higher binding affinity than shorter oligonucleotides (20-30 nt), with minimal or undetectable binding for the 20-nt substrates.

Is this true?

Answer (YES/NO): NO